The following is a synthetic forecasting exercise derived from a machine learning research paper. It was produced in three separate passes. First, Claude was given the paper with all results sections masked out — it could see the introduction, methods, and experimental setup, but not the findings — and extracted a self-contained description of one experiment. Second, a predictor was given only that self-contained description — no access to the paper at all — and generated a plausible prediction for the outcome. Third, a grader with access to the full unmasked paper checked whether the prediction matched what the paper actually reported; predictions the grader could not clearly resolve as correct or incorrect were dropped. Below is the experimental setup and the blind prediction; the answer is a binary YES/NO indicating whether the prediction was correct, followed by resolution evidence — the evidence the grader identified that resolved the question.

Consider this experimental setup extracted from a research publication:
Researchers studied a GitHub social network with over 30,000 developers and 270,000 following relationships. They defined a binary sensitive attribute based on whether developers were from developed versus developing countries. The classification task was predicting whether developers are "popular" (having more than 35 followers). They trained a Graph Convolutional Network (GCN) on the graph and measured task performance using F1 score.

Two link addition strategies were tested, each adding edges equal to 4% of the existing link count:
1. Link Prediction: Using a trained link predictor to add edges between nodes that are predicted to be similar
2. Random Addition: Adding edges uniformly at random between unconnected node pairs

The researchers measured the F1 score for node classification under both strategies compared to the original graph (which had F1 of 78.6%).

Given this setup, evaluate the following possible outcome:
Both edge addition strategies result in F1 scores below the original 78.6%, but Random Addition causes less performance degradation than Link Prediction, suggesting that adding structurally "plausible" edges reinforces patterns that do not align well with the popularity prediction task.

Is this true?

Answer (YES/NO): NO